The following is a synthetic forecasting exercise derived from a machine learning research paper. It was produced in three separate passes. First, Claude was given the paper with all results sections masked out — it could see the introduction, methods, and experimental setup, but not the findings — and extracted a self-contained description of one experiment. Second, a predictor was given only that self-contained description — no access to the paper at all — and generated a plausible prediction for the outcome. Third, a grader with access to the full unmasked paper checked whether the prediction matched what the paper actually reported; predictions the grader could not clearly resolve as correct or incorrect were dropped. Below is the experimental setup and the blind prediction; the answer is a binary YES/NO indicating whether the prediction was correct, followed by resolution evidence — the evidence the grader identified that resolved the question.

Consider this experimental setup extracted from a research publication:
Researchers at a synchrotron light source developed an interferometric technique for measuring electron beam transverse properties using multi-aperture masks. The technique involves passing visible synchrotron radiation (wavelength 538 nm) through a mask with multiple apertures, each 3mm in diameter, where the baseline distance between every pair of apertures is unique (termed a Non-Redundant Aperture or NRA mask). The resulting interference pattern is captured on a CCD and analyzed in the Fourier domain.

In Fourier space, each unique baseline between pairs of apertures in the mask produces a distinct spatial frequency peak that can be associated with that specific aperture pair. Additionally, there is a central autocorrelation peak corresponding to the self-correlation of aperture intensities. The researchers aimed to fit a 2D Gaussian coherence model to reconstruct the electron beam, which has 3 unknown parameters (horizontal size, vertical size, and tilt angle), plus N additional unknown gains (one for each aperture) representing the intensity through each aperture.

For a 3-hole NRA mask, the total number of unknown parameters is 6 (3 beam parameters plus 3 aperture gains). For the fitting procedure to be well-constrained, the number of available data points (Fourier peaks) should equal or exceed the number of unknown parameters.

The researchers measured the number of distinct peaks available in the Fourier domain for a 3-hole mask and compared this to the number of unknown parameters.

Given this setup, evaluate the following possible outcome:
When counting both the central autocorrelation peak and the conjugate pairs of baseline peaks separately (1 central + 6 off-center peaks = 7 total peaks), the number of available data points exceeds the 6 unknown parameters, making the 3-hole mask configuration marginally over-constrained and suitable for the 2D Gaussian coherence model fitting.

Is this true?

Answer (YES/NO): NO